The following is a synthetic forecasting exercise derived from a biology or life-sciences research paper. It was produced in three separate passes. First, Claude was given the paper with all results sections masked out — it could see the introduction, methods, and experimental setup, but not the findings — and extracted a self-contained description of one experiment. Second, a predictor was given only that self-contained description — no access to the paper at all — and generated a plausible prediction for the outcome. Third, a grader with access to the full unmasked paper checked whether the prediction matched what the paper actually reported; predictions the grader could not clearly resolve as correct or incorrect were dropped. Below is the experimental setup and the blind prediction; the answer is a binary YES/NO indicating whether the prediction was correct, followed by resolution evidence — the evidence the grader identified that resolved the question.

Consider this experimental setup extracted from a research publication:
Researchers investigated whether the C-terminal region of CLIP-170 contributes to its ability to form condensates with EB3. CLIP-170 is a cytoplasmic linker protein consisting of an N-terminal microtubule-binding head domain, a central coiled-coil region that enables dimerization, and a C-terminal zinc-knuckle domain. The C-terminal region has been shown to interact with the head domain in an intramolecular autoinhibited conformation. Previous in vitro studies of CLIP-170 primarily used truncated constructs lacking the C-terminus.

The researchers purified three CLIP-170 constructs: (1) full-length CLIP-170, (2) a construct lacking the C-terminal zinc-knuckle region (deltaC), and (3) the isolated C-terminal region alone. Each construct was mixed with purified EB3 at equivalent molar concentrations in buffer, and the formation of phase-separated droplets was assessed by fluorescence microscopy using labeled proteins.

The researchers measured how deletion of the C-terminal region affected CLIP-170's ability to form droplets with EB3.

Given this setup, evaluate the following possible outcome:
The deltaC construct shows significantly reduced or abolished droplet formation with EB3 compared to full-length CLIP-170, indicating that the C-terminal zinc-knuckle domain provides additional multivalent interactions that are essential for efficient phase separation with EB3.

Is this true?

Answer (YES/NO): YES